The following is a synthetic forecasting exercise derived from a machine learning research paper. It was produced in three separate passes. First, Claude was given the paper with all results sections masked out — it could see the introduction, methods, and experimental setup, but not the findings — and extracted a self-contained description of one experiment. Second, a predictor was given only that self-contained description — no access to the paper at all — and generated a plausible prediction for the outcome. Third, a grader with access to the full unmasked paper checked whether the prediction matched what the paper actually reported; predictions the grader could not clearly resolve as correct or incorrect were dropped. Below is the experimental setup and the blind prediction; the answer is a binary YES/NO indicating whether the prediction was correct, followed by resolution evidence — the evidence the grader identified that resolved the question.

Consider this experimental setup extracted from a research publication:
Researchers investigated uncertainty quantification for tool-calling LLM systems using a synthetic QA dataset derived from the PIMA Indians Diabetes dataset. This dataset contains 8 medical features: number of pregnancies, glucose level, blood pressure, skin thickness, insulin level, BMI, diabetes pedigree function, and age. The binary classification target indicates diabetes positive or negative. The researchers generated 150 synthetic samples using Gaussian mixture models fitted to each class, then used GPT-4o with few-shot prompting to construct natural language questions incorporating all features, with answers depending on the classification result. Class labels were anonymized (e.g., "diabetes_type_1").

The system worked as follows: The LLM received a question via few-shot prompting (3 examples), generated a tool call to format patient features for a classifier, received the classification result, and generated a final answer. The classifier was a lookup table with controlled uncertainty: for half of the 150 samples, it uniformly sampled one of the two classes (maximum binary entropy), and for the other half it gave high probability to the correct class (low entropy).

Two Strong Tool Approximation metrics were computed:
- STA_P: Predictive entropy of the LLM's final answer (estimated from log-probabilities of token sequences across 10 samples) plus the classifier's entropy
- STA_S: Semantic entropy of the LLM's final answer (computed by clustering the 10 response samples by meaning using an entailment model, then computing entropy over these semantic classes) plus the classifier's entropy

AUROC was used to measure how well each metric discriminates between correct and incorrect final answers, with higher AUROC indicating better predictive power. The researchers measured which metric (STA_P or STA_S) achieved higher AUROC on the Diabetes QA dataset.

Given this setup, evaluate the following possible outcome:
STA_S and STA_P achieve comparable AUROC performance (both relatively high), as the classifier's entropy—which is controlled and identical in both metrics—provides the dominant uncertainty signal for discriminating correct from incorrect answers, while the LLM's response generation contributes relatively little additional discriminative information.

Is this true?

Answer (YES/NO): NO